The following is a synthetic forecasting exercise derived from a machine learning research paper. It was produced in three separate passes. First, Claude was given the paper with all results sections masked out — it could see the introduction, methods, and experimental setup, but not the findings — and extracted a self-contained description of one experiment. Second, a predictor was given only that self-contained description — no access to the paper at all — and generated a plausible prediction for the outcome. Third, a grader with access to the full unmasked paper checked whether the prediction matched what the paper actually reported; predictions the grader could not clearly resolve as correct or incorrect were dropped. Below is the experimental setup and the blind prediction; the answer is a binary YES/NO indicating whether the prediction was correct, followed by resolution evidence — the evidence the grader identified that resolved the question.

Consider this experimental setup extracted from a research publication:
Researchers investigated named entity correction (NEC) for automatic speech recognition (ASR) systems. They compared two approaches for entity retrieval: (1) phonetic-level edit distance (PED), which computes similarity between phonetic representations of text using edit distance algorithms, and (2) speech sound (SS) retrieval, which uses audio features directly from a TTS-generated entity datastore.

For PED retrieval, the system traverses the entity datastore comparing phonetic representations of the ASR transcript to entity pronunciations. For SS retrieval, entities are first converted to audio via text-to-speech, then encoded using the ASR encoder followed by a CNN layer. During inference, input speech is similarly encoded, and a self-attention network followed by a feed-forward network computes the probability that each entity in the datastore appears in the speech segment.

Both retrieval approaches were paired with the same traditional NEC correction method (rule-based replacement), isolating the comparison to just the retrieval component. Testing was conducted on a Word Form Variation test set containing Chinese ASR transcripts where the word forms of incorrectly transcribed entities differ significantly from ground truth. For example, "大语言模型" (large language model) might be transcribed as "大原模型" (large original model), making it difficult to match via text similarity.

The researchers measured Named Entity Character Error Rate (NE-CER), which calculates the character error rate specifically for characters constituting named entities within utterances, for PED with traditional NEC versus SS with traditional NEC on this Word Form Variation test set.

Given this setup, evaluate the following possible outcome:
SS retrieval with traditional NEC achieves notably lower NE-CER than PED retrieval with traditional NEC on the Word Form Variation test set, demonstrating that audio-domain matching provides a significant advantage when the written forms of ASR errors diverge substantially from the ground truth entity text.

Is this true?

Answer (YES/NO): NO